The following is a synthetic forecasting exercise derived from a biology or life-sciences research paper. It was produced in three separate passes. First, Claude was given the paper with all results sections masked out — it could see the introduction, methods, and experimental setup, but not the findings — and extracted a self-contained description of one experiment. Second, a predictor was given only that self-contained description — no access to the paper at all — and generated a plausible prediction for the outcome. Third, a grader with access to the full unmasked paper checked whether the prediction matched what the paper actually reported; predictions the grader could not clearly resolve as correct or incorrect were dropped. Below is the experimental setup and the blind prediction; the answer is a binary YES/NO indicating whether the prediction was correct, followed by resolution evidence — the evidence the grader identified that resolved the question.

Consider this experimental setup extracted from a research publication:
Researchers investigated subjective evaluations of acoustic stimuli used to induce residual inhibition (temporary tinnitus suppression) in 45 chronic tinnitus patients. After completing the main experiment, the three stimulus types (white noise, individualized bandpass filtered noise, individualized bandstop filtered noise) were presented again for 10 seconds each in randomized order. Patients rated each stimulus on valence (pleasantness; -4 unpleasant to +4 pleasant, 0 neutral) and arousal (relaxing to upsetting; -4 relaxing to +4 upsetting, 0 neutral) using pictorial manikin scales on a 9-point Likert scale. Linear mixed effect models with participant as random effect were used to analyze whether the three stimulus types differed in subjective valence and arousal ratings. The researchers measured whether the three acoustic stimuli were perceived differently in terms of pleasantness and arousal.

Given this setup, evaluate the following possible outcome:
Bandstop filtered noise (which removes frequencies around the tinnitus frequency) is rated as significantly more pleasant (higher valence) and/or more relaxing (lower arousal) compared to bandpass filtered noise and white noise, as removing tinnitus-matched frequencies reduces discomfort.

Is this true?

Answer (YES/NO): NO